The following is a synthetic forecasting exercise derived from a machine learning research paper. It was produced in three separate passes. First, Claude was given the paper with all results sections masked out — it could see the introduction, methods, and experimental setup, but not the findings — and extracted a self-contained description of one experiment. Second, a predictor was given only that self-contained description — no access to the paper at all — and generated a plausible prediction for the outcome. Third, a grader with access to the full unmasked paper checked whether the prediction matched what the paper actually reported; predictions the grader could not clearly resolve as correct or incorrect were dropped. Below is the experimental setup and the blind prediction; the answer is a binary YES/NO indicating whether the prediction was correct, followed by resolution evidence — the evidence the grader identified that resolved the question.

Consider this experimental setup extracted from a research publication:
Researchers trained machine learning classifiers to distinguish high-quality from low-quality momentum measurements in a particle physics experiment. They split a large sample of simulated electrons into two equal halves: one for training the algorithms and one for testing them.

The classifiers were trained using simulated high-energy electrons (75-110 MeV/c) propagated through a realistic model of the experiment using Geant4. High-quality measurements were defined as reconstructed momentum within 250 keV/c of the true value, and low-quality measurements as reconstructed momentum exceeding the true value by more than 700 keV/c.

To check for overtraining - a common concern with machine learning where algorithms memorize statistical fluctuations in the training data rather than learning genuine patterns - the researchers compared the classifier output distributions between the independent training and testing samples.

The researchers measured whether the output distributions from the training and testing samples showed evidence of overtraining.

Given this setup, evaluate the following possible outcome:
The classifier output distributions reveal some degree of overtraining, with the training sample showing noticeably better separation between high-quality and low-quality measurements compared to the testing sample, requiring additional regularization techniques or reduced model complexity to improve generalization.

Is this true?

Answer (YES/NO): NO